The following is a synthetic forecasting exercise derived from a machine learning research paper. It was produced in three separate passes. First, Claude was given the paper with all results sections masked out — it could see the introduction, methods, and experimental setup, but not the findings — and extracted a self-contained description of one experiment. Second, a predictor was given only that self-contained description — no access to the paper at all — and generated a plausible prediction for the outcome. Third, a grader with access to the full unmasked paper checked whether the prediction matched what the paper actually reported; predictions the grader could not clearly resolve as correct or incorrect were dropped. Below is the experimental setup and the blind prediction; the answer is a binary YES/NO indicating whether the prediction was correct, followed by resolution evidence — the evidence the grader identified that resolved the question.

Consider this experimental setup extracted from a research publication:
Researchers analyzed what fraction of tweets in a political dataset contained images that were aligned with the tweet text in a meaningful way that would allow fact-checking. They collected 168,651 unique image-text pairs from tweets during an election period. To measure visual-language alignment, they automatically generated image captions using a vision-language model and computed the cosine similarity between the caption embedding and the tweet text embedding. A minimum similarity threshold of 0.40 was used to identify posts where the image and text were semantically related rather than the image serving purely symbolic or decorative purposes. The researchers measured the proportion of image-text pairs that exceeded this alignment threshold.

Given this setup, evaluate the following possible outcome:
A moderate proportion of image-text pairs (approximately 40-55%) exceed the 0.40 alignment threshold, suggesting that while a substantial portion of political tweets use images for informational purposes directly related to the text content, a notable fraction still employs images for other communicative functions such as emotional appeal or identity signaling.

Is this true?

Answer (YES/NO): NO